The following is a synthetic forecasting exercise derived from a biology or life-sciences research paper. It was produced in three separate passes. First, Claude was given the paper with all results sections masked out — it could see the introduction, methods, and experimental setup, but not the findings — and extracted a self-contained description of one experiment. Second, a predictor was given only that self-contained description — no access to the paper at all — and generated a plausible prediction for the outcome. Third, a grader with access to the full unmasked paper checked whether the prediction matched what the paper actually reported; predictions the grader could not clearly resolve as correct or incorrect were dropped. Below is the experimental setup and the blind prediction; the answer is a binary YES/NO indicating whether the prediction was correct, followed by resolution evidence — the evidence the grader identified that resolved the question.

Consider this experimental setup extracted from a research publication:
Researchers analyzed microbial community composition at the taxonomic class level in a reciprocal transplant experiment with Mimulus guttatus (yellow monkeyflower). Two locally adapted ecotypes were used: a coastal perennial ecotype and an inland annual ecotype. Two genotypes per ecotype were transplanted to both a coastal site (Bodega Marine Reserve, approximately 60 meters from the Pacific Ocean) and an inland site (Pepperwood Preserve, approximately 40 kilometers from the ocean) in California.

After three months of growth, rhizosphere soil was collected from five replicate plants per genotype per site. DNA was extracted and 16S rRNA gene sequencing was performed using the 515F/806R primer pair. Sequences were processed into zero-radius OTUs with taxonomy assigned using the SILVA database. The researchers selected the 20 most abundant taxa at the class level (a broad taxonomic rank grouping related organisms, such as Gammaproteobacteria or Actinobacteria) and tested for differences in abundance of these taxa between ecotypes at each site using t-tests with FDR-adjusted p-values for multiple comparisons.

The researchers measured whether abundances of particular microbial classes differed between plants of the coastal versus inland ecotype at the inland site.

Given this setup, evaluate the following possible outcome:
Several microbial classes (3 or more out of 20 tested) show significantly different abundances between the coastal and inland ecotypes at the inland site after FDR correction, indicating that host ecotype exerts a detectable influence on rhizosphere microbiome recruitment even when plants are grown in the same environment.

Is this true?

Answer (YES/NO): YES